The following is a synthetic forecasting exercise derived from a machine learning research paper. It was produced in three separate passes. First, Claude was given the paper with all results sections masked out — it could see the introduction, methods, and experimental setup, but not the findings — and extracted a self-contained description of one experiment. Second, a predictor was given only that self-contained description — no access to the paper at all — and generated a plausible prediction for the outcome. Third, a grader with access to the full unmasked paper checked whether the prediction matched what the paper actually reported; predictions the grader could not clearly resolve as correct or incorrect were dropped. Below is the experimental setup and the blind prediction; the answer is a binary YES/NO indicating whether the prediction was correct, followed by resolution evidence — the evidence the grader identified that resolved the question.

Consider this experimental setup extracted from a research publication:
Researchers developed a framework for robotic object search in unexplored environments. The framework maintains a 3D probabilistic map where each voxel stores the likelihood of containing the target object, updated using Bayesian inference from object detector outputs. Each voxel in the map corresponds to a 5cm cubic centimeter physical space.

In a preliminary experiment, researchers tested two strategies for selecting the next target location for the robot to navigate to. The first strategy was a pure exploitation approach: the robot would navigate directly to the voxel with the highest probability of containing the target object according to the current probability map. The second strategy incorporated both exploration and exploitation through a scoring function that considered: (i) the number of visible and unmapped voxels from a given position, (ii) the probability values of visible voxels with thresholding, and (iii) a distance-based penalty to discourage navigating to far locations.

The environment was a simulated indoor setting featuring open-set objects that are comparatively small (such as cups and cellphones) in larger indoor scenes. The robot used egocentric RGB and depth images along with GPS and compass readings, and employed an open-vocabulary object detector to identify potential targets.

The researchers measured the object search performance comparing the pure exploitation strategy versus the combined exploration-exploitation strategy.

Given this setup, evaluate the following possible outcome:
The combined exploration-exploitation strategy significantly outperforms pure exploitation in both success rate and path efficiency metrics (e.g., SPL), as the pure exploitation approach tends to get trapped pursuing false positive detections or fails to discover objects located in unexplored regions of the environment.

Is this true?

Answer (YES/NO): YES